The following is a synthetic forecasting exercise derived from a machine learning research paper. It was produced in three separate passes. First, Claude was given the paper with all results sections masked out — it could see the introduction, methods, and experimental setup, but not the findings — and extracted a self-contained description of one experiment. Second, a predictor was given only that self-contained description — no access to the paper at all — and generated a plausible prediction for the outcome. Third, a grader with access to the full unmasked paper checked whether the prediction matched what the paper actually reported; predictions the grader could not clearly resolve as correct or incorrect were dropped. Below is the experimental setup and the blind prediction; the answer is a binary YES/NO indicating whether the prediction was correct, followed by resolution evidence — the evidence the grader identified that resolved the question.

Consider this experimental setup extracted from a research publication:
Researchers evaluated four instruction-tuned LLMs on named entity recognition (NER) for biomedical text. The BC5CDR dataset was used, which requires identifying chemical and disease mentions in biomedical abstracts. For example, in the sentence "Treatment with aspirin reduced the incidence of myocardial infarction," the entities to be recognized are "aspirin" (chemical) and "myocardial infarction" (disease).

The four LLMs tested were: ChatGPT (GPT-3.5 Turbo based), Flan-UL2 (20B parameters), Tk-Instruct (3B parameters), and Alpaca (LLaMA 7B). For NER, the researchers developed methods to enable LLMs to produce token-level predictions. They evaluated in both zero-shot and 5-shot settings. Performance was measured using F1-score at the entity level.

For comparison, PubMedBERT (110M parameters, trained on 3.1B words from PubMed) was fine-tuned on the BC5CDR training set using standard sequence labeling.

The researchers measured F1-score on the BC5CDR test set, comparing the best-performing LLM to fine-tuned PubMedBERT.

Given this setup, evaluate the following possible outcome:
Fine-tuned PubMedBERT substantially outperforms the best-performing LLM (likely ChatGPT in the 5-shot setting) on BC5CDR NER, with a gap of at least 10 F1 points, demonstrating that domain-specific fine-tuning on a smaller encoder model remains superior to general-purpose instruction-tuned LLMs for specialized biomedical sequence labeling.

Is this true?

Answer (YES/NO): NO